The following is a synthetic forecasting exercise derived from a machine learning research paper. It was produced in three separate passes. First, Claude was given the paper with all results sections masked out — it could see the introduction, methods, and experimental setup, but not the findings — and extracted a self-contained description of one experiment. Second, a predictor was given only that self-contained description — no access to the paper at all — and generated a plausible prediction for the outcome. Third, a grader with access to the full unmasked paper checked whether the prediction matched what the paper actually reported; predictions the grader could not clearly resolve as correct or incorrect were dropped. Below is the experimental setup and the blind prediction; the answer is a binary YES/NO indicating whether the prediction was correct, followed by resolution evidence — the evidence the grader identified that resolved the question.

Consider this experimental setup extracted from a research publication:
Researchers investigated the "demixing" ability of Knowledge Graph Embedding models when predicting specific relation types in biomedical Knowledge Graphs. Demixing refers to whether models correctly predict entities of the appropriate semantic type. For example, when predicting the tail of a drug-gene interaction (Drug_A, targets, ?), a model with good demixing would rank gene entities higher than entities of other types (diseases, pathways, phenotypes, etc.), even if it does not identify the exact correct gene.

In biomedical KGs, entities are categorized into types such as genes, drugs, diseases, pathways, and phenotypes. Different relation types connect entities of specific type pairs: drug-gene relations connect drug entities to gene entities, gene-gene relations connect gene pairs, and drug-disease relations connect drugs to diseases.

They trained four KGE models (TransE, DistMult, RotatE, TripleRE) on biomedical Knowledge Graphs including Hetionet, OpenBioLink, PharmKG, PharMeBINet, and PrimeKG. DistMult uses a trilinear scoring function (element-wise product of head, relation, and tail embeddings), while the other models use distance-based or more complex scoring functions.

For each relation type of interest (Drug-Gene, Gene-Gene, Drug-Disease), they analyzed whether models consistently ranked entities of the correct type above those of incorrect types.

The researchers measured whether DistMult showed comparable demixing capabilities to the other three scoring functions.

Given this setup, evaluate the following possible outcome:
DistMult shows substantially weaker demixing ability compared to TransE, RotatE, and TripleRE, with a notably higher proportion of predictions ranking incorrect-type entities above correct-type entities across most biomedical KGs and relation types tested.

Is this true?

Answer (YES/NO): NO